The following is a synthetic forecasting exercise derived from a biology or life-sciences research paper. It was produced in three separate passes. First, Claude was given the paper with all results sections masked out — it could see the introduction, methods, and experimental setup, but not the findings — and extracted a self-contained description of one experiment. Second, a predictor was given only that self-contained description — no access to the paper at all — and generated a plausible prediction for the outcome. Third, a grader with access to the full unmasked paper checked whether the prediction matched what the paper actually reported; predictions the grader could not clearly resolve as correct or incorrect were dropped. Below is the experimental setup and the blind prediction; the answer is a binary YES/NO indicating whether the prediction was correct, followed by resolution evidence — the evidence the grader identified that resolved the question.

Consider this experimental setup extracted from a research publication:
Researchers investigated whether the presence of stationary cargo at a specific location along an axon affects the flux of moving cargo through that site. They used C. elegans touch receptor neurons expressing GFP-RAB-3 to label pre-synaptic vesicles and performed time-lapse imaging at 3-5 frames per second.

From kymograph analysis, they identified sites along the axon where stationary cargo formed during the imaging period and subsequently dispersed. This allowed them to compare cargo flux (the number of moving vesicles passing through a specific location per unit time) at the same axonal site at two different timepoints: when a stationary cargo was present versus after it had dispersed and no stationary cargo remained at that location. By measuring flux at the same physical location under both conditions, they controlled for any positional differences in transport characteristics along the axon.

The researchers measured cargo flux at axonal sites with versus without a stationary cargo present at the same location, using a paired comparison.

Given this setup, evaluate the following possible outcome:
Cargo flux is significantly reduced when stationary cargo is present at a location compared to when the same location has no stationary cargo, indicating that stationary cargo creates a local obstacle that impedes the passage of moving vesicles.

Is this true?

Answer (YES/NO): YES